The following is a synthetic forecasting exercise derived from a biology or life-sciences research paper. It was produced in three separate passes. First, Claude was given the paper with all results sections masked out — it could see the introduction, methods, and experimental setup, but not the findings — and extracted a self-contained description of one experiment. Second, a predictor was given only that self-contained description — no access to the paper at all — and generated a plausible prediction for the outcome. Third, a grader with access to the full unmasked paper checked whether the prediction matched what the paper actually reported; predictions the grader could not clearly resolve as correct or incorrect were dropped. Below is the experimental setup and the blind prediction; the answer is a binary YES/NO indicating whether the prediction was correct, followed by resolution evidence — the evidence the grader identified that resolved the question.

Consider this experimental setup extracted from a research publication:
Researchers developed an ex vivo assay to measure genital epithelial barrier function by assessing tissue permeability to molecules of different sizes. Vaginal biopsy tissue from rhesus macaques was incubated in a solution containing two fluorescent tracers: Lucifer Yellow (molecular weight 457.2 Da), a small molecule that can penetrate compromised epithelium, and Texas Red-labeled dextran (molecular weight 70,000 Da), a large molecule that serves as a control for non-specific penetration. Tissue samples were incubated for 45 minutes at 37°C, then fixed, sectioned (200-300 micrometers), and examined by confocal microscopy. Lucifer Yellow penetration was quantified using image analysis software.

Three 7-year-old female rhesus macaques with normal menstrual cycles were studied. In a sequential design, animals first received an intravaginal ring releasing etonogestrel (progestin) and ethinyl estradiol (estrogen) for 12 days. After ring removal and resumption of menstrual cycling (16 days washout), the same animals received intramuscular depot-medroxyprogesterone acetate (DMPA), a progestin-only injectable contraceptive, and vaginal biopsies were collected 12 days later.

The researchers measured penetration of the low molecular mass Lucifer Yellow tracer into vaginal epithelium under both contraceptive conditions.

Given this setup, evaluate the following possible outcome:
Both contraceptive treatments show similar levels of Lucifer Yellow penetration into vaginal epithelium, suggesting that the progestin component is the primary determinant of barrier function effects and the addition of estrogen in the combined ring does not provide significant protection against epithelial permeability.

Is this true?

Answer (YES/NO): NO